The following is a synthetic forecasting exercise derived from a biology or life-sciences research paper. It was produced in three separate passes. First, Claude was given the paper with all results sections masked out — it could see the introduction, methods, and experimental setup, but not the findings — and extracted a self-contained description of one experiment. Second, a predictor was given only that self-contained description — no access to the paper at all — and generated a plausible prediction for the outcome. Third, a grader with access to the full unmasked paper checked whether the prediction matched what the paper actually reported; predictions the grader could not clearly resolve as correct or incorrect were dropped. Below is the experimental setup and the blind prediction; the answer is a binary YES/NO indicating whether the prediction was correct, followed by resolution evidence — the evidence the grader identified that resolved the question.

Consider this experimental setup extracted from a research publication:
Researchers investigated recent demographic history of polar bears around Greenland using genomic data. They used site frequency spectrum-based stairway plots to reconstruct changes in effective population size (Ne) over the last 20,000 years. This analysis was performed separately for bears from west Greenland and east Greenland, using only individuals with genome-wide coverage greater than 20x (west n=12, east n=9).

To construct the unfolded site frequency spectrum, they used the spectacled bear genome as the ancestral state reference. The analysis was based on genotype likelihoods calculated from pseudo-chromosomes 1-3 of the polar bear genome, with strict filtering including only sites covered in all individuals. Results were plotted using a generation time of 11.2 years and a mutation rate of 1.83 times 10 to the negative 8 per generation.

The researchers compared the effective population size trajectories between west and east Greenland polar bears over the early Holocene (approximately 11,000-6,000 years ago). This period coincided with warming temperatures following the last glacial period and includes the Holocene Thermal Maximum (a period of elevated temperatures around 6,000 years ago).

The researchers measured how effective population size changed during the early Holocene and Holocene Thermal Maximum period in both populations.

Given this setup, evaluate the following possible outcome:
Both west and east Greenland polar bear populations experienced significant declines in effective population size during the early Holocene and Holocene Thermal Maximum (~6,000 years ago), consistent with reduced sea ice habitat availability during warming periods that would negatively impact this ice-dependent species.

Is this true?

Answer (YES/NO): NO